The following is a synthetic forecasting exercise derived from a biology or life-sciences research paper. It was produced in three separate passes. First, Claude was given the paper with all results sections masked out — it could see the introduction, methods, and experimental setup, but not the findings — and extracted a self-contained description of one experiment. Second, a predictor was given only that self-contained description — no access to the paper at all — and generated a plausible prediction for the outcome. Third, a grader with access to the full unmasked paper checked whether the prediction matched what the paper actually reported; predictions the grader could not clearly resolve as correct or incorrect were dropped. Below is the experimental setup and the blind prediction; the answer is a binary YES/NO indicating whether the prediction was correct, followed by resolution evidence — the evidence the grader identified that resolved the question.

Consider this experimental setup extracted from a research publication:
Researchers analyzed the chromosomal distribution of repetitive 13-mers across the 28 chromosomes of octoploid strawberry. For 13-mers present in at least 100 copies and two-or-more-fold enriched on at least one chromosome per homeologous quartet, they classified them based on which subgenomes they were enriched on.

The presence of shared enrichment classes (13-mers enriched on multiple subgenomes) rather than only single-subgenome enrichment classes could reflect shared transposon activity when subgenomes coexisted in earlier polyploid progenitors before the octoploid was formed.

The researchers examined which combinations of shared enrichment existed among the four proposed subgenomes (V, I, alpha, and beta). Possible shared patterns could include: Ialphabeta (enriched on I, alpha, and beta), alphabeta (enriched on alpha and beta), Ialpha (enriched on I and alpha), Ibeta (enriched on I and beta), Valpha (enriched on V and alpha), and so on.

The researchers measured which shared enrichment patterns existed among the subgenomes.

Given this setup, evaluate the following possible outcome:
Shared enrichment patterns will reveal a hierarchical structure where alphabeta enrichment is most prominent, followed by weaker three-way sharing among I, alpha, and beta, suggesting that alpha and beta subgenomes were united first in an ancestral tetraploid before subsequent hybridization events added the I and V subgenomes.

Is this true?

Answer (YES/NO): NO